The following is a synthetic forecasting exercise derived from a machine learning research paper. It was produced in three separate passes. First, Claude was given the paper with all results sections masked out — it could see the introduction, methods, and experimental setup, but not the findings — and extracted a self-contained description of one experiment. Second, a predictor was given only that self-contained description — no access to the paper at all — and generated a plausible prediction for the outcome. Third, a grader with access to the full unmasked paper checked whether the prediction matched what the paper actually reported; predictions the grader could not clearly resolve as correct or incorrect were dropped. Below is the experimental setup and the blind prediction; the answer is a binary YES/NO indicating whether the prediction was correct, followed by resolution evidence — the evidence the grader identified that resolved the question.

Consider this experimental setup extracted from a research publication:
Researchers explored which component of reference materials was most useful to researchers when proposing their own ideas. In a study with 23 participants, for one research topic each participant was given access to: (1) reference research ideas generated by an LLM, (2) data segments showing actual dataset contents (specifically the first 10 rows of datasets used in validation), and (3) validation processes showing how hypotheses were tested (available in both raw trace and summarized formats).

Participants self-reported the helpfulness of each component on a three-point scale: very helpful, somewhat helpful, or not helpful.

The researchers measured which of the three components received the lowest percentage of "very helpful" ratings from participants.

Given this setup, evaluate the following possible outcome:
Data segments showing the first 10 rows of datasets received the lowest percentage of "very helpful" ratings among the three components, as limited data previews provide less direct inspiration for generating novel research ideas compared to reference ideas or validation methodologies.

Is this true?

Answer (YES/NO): YES